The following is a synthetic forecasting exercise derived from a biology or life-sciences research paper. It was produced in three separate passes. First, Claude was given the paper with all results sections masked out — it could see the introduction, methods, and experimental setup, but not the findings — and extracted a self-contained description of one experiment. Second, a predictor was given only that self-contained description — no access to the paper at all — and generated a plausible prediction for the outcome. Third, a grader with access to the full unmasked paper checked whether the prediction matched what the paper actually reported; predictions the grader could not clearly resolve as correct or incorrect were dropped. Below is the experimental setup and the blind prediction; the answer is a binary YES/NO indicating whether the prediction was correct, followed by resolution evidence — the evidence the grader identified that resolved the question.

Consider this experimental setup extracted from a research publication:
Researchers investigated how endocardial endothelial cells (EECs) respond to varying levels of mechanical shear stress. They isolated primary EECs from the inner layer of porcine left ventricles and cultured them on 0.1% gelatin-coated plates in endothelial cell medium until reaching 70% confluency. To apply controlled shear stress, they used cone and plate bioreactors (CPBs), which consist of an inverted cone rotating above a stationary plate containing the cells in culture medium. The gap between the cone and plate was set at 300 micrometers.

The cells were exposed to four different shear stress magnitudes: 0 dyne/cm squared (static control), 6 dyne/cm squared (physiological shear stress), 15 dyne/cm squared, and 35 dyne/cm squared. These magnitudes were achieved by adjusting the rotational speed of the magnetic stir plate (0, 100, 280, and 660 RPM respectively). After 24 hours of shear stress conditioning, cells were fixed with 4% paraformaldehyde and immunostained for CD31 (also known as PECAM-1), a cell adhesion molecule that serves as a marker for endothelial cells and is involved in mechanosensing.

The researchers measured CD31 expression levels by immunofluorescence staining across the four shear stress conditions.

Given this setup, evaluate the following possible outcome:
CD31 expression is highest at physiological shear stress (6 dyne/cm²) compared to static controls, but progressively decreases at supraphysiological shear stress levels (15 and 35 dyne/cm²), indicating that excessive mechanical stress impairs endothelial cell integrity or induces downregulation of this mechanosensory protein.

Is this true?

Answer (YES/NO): NO